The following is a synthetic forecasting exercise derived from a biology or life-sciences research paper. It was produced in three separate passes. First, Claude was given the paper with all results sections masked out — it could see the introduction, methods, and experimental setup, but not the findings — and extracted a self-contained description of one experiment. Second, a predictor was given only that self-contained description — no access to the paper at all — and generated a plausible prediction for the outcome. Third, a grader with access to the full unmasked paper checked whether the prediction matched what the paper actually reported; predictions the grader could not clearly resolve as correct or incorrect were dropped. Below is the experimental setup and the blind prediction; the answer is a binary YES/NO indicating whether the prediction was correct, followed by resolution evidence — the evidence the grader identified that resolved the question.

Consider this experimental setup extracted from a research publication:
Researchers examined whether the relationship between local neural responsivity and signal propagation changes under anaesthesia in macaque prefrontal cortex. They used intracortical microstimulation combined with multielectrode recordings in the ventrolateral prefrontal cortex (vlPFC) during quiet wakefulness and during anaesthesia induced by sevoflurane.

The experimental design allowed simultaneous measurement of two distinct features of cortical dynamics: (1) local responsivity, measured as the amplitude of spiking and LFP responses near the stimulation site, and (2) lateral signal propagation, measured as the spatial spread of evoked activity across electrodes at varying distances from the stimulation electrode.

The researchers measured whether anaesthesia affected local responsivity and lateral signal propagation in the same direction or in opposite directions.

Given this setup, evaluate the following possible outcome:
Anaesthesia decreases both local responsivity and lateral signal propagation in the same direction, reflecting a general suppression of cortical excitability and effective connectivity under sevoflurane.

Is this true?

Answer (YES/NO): NO